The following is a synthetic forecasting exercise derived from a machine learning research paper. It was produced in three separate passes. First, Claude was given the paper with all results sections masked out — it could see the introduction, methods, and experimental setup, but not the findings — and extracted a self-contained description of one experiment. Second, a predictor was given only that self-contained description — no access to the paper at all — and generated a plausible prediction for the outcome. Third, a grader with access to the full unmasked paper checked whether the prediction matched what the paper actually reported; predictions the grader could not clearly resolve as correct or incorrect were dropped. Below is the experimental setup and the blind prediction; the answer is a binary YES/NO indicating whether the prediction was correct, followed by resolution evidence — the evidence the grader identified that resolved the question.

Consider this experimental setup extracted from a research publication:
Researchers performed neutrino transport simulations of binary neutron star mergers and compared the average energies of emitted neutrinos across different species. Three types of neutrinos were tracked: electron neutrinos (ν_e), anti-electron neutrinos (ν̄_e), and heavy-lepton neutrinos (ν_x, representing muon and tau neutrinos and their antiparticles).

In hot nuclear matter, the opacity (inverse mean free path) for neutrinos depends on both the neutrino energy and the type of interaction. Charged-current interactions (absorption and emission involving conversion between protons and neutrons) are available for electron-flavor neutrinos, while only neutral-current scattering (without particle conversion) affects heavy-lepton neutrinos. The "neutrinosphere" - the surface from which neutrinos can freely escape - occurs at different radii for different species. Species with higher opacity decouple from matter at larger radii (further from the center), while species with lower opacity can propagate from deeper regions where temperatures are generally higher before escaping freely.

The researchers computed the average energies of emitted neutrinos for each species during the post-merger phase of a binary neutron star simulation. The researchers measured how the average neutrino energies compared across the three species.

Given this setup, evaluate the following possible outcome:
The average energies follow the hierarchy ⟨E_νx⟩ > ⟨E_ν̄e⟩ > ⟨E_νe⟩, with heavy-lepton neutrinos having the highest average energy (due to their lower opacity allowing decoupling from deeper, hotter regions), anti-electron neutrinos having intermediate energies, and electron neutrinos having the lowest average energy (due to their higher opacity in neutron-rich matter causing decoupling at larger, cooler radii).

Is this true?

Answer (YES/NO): YES